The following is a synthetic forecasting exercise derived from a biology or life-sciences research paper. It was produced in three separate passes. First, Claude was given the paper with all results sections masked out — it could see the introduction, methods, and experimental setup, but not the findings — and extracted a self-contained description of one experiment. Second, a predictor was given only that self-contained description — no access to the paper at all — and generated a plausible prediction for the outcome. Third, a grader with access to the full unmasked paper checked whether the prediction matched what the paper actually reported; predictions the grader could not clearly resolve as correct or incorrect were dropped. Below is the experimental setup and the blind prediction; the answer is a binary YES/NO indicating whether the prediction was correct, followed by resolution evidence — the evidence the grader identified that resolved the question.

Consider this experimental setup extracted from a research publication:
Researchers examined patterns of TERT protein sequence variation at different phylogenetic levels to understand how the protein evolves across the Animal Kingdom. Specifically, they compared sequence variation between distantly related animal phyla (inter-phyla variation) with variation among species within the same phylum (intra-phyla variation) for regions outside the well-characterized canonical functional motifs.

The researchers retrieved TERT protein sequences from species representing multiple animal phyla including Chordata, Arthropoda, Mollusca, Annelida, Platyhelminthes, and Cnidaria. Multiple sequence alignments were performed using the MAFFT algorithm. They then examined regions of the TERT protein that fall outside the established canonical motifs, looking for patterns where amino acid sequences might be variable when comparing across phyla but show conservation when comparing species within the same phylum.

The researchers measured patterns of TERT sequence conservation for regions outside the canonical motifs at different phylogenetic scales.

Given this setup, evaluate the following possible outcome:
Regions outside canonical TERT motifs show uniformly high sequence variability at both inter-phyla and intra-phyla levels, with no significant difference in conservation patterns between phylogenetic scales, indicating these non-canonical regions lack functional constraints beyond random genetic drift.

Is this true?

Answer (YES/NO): NO